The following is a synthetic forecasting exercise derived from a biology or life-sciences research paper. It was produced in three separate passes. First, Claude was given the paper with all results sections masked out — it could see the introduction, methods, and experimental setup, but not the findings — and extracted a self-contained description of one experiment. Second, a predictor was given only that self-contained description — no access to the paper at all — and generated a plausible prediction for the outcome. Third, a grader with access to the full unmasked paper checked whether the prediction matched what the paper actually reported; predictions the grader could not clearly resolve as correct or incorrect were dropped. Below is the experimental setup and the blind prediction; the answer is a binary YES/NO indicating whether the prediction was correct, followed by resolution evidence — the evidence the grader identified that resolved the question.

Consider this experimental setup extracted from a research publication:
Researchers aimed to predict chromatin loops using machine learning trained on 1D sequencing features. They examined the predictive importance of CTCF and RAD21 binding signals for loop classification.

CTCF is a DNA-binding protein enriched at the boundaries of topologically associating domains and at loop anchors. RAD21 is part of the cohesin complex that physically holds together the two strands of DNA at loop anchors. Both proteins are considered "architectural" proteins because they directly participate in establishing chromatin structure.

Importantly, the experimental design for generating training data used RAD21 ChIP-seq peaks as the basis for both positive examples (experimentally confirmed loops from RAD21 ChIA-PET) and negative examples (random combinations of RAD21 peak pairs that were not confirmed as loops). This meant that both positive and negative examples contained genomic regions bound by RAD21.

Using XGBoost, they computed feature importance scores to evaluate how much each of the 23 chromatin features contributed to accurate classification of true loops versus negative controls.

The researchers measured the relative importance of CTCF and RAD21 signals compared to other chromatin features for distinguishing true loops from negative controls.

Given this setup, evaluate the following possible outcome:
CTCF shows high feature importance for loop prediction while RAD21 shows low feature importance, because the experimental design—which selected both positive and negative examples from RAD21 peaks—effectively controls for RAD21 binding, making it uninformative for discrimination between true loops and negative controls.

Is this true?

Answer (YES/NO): NO